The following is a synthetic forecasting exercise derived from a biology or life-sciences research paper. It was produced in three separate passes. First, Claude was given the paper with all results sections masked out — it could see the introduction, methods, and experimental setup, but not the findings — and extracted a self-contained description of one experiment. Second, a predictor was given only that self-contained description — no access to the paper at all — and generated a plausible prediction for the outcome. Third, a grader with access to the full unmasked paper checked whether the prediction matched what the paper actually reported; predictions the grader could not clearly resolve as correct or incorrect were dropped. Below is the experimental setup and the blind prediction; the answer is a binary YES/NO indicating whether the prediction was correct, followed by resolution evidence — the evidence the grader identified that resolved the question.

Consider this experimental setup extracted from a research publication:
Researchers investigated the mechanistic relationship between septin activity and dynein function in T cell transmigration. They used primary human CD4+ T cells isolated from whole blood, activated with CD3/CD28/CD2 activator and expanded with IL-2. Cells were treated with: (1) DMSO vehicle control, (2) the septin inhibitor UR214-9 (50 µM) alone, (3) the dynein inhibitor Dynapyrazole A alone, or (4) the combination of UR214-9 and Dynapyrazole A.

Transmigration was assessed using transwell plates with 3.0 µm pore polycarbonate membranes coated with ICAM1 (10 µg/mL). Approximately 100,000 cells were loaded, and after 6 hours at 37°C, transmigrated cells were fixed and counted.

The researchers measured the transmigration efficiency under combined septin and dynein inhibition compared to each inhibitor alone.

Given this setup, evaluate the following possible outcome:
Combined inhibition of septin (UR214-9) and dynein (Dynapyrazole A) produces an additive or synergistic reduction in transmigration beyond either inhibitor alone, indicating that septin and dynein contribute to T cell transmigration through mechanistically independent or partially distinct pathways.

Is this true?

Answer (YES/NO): YES